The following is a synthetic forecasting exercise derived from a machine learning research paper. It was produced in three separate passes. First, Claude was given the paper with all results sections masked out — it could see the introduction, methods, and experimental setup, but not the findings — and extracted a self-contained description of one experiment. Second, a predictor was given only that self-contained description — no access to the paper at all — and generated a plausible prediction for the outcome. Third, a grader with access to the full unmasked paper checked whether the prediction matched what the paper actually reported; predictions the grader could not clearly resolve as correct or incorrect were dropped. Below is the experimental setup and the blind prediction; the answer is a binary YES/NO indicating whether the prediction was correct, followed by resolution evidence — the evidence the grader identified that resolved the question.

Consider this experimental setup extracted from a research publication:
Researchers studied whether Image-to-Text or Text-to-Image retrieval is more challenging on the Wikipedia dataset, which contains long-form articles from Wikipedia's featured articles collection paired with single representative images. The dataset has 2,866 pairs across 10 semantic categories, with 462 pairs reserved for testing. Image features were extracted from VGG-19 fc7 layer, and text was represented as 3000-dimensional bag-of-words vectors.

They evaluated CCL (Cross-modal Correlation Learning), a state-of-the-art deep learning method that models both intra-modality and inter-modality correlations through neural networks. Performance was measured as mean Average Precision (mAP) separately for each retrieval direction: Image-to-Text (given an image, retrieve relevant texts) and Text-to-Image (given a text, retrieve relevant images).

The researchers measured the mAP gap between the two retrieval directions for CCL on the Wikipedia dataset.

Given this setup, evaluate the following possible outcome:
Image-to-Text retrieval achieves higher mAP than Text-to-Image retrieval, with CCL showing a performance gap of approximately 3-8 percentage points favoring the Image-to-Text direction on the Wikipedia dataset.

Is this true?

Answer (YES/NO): YES